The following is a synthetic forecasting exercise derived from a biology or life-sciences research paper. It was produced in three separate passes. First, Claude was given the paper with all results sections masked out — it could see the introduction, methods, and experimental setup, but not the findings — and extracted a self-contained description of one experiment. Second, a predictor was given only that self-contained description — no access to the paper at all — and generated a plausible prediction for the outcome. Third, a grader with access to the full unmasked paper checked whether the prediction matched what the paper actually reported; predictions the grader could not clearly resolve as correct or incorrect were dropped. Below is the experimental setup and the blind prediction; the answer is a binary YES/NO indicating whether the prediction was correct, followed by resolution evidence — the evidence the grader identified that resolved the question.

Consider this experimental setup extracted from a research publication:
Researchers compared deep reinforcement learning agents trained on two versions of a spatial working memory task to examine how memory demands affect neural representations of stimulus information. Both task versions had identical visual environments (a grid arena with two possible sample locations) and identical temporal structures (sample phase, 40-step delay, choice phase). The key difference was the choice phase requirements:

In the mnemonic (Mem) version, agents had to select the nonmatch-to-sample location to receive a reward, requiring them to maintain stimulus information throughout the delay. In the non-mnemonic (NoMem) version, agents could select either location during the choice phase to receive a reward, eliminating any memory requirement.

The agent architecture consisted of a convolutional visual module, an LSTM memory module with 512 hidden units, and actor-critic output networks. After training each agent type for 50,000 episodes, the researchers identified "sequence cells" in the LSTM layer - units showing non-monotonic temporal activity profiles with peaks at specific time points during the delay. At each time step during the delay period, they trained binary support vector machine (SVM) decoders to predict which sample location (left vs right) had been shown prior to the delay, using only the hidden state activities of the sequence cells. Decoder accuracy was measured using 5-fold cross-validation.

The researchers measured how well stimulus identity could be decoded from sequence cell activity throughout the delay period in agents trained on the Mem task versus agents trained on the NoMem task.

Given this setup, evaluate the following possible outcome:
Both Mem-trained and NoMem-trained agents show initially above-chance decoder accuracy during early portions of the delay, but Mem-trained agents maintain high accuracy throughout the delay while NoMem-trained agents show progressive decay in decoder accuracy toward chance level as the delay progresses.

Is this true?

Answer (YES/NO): YES